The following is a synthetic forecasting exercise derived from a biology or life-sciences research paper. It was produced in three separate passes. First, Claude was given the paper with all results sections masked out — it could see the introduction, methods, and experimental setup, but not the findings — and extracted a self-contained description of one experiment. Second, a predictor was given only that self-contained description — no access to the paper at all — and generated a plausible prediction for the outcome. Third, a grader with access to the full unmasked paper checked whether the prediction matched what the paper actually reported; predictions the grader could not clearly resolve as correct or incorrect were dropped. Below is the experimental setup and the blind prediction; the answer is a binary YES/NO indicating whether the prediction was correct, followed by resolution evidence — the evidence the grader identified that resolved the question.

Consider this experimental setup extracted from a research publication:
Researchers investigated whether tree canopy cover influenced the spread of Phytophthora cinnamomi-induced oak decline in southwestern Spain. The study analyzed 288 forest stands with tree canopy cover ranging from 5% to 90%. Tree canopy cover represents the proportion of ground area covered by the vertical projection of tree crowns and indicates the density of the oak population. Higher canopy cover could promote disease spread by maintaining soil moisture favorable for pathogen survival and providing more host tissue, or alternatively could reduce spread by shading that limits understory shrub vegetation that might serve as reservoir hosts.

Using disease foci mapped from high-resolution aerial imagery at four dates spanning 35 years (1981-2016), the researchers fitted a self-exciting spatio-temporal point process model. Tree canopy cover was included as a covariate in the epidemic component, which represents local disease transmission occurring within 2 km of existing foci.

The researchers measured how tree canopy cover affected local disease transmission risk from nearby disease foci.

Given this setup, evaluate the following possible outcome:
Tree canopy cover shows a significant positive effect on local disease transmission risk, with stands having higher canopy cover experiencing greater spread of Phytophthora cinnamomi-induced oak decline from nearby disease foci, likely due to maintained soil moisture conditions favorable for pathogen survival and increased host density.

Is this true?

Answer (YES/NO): YES